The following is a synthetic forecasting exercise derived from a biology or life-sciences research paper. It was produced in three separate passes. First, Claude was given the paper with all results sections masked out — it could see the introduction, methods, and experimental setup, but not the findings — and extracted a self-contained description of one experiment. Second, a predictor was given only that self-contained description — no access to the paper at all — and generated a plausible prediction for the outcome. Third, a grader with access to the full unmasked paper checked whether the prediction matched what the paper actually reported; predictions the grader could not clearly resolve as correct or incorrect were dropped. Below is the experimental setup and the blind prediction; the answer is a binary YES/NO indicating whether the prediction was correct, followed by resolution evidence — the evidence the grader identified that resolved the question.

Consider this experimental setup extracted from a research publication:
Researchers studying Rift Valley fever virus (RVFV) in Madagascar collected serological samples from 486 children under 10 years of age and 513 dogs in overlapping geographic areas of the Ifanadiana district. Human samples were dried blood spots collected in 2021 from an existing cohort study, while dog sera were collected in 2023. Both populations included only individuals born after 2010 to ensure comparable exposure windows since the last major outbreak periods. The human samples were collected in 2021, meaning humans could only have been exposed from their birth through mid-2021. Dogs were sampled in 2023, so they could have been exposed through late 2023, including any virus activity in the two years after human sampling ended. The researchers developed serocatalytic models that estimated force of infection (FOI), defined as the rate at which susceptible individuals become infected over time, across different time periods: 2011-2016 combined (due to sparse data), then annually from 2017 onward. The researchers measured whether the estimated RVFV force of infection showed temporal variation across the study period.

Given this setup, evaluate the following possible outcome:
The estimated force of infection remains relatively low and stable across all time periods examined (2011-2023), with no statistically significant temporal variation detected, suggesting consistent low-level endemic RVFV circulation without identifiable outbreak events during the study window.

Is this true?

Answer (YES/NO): NO